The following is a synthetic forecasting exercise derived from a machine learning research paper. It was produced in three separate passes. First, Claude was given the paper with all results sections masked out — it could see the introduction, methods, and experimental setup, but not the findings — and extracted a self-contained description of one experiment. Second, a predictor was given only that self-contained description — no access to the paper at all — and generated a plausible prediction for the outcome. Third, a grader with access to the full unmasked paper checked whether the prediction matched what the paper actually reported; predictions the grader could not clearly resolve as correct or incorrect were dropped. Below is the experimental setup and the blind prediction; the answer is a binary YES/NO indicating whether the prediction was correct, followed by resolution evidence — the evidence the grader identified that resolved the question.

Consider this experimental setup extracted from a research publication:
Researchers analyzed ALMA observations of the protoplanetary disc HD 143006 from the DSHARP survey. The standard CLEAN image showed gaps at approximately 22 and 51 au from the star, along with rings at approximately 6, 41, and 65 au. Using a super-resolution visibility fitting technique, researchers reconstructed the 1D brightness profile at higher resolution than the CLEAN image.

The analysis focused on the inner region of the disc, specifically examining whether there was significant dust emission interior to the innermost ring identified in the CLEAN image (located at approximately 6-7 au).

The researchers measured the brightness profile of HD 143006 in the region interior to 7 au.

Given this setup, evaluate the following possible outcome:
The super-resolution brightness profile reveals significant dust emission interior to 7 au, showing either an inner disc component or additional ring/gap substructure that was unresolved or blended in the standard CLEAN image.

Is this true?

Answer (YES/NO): NO